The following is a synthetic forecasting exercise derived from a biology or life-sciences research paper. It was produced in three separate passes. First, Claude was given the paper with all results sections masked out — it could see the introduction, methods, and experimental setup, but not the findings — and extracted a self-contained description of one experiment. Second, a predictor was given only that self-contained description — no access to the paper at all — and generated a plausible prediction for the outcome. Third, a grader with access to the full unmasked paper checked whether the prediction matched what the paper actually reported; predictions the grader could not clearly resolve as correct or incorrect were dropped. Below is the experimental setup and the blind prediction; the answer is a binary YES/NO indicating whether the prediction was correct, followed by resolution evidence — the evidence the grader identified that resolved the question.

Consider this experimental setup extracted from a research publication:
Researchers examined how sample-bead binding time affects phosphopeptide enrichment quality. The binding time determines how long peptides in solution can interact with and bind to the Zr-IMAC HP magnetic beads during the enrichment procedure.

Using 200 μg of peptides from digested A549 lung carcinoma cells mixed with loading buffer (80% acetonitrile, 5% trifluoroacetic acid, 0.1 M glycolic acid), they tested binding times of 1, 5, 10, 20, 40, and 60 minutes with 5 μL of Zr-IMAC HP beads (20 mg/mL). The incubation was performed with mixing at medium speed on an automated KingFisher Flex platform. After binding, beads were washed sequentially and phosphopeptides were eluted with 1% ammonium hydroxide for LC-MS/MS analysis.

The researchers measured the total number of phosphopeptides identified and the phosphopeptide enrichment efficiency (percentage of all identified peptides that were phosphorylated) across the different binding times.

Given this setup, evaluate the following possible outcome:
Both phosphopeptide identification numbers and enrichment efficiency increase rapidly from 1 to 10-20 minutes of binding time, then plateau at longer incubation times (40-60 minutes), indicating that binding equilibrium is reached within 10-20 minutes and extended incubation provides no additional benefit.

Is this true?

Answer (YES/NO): NO